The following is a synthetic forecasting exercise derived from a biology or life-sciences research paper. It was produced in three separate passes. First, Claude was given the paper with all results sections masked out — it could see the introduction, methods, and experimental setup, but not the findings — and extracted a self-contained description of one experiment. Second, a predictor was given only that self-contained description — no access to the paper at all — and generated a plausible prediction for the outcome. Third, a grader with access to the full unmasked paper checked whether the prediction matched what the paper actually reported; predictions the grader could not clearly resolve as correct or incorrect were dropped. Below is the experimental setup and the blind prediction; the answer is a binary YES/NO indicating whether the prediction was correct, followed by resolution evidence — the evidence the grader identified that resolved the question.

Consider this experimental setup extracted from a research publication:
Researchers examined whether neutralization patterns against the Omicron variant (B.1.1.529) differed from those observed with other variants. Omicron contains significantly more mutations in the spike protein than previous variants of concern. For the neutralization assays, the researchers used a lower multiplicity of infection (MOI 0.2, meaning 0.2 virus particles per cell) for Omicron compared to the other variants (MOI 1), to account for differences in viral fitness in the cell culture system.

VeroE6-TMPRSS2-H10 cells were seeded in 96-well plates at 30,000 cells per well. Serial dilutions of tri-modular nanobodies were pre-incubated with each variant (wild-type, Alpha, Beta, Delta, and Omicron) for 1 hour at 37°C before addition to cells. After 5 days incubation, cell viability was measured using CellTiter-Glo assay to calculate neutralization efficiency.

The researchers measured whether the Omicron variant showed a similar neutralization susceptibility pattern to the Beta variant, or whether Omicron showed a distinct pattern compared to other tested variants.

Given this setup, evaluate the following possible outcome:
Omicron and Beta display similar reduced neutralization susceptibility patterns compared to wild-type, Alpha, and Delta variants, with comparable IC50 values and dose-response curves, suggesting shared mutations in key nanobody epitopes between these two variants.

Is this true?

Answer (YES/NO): YES